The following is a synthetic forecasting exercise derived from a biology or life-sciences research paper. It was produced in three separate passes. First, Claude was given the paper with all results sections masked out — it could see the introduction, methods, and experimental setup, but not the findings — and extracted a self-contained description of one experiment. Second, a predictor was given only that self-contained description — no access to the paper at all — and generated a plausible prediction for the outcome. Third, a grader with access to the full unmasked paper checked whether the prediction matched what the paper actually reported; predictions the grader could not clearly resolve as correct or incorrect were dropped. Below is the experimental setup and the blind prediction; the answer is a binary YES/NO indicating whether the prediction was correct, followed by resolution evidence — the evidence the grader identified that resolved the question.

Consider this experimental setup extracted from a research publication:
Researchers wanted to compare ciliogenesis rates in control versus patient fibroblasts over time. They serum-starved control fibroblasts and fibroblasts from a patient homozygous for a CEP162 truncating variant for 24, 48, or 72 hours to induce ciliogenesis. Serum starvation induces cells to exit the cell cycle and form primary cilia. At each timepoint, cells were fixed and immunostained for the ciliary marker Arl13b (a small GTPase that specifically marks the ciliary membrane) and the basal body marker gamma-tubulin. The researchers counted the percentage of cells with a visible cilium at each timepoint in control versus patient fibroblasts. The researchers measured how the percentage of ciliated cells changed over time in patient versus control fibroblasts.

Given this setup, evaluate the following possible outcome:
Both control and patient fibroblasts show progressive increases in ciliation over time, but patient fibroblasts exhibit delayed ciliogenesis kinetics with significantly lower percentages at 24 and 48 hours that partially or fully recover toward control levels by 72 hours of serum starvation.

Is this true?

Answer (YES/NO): YES